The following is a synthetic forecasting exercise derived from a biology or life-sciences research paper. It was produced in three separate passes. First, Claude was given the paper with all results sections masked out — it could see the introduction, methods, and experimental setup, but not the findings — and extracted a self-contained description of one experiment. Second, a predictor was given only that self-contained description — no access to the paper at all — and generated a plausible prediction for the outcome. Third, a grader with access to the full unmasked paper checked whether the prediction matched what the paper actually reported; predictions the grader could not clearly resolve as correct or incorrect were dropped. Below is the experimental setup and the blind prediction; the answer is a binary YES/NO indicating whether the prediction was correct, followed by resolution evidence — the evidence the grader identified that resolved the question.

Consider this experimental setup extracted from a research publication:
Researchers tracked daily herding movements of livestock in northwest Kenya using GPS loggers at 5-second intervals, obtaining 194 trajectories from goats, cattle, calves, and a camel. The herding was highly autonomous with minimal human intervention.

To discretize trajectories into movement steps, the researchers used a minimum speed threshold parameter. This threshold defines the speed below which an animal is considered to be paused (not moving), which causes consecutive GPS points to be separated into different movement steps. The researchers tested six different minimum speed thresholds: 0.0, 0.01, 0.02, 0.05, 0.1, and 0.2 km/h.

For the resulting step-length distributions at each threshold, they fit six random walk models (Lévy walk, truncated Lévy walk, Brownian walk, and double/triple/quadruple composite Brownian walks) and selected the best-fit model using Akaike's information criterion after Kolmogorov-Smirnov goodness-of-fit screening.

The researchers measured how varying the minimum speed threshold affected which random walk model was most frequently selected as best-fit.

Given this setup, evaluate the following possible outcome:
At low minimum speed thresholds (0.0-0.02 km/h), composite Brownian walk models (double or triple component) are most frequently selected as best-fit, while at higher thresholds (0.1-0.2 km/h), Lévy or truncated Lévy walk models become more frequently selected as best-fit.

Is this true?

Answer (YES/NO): NO